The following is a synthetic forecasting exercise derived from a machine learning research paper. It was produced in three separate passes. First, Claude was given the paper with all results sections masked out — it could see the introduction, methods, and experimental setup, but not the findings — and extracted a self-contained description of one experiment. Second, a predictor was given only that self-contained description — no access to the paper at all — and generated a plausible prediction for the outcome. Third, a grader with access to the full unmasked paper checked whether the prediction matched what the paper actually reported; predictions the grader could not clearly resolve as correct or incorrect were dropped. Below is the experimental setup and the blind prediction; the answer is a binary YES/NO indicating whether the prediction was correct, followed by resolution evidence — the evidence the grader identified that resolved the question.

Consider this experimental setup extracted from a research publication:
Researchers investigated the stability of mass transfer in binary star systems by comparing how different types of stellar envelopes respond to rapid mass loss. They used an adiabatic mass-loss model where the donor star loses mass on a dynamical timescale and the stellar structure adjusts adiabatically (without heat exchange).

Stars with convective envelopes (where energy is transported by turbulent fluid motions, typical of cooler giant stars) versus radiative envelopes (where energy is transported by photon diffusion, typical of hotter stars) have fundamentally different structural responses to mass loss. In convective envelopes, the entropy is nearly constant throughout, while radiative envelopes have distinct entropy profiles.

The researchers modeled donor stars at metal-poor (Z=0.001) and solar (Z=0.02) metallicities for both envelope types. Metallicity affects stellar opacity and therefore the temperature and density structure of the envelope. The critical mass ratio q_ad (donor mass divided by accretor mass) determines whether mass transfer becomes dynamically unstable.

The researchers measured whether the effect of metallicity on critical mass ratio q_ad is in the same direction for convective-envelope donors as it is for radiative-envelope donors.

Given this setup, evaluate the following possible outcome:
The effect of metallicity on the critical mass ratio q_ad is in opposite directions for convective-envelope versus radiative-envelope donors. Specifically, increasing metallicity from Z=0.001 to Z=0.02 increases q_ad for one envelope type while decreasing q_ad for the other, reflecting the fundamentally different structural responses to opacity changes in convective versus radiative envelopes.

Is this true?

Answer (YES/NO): YES